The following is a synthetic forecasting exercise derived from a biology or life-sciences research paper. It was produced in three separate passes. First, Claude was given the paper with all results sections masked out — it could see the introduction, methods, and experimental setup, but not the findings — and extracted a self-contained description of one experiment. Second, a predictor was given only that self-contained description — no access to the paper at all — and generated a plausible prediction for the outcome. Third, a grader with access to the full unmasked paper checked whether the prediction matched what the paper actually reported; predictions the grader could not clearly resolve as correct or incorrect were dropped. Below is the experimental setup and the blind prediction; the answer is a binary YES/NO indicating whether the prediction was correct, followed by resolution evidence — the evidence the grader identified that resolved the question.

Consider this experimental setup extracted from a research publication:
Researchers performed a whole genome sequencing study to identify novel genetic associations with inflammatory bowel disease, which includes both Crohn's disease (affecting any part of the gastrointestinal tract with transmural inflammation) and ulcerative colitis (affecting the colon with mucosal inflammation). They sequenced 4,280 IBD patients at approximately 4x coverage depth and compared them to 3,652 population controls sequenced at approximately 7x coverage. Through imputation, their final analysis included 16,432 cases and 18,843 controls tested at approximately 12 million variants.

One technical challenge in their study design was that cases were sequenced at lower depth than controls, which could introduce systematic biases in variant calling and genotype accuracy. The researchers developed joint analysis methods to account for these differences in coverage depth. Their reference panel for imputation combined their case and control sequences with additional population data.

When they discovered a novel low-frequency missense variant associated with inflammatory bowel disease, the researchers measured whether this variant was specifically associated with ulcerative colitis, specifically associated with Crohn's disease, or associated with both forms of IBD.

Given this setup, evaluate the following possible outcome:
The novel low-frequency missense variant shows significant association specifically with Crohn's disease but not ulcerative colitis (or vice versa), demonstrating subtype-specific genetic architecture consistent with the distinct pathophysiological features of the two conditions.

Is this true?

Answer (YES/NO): YES